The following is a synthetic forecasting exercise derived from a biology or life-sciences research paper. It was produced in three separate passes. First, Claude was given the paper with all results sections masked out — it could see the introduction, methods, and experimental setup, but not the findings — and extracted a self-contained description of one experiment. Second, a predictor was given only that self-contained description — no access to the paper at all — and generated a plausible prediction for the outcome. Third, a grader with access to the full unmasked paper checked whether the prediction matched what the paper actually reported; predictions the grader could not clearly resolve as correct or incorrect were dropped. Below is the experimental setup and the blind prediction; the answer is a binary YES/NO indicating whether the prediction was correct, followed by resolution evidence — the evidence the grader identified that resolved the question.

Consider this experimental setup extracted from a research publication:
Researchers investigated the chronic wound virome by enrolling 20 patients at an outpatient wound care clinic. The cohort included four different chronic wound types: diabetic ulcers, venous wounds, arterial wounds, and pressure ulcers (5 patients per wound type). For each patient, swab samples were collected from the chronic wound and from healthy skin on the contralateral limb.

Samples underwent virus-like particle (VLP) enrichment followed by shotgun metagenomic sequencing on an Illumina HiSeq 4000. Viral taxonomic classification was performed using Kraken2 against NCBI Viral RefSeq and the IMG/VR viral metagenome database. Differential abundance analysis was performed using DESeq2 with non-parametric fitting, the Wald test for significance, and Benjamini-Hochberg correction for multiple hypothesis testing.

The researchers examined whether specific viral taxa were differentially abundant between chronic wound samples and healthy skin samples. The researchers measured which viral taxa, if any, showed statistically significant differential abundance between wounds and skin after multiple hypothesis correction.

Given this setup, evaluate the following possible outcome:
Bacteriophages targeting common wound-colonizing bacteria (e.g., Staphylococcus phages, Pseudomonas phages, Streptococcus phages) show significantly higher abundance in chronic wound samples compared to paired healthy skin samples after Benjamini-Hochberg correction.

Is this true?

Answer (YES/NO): YES